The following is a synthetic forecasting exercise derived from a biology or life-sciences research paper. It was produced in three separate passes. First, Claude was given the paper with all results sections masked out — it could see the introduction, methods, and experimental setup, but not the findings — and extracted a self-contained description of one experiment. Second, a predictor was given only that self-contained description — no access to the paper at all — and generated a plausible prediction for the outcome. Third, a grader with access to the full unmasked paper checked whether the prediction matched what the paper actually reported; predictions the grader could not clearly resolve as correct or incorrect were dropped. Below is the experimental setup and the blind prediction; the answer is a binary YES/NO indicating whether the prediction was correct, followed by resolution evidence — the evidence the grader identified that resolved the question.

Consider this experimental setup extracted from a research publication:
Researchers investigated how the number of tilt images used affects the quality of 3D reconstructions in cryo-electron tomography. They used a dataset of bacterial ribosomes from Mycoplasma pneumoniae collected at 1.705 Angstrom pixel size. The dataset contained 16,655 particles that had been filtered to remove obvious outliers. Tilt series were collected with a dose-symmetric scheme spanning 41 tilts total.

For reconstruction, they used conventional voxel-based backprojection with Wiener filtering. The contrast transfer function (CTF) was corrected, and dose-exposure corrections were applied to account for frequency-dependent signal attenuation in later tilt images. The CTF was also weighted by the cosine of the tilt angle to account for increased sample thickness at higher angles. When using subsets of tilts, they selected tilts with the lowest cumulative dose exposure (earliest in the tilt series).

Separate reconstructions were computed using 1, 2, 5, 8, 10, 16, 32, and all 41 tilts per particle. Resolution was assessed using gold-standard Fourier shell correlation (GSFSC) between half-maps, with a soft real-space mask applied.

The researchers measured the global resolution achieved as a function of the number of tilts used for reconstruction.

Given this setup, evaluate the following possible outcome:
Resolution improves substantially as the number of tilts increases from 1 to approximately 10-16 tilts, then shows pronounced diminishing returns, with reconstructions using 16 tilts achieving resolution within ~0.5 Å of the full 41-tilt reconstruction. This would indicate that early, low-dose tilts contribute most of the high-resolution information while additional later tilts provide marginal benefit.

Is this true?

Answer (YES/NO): NO